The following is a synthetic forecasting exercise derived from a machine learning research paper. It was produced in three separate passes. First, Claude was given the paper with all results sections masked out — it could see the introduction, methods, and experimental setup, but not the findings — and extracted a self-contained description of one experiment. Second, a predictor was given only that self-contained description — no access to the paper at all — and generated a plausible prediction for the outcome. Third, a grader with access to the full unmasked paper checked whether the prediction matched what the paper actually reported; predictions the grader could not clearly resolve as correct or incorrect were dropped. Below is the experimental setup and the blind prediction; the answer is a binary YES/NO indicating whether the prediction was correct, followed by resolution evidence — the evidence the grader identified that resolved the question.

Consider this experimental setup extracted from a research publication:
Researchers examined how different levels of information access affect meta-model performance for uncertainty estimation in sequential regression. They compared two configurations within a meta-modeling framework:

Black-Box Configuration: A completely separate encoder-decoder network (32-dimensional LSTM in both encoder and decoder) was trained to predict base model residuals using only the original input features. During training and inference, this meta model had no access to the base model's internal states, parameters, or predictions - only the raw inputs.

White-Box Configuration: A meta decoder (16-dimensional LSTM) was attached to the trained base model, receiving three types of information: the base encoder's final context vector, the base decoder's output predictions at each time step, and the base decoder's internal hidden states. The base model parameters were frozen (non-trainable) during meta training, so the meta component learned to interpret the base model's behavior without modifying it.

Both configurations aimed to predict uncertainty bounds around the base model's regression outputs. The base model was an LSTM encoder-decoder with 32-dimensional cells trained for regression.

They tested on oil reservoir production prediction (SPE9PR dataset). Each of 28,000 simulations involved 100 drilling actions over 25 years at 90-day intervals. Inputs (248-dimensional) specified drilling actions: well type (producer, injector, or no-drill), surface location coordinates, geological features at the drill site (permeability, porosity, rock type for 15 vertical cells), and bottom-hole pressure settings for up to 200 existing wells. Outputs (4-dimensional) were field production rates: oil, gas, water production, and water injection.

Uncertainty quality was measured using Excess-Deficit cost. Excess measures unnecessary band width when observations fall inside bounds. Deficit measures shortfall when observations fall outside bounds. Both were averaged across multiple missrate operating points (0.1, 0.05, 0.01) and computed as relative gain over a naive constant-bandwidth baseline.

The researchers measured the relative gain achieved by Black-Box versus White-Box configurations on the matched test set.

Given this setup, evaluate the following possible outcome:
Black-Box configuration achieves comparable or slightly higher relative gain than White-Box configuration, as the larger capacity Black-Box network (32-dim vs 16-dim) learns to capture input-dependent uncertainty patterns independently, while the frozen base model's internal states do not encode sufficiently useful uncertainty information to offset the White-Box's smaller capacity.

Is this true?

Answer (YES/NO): NO